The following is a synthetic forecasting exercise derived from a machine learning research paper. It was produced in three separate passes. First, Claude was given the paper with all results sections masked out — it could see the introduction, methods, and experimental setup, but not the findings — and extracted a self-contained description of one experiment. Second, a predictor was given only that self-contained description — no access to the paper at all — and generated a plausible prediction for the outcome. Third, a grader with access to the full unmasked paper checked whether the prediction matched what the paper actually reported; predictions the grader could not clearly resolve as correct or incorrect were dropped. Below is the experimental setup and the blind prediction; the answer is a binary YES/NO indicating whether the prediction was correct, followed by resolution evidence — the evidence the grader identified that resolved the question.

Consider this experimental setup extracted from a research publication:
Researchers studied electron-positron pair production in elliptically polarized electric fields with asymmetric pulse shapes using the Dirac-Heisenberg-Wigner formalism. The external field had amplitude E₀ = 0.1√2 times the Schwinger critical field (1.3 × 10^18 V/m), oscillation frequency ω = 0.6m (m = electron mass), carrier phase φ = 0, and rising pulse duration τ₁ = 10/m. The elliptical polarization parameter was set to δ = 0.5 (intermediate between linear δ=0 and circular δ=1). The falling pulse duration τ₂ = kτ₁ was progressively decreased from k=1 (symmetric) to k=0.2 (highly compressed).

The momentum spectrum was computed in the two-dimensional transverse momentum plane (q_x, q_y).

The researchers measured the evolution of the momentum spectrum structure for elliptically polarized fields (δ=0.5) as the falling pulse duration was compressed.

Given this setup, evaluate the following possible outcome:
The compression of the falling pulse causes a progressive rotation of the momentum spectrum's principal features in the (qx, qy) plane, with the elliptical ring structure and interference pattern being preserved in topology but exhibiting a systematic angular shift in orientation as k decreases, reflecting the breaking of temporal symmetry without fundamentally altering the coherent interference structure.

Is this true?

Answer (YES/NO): NO